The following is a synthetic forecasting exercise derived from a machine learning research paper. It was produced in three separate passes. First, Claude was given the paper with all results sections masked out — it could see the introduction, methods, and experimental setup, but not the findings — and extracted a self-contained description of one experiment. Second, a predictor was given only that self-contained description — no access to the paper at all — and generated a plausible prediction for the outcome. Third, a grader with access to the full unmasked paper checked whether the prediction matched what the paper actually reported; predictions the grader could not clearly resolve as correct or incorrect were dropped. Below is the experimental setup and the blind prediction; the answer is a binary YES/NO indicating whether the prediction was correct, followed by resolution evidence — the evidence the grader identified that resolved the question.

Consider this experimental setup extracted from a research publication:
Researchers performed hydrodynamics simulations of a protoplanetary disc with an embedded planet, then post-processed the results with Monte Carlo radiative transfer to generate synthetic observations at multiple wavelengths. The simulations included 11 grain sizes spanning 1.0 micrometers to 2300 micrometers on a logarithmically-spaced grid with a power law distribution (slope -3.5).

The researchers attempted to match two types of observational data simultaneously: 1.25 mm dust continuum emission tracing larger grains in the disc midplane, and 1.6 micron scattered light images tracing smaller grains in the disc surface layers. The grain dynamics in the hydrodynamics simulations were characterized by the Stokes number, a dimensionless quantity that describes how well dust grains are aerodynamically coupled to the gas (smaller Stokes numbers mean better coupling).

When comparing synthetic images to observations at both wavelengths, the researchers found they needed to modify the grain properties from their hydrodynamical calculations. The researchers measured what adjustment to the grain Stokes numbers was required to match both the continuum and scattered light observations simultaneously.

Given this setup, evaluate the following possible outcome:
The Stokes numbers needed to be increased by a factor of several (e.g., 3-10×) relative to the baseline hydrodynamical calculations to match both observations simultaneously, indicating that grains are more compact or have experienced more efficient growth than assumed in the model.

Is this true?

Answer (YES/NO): NO